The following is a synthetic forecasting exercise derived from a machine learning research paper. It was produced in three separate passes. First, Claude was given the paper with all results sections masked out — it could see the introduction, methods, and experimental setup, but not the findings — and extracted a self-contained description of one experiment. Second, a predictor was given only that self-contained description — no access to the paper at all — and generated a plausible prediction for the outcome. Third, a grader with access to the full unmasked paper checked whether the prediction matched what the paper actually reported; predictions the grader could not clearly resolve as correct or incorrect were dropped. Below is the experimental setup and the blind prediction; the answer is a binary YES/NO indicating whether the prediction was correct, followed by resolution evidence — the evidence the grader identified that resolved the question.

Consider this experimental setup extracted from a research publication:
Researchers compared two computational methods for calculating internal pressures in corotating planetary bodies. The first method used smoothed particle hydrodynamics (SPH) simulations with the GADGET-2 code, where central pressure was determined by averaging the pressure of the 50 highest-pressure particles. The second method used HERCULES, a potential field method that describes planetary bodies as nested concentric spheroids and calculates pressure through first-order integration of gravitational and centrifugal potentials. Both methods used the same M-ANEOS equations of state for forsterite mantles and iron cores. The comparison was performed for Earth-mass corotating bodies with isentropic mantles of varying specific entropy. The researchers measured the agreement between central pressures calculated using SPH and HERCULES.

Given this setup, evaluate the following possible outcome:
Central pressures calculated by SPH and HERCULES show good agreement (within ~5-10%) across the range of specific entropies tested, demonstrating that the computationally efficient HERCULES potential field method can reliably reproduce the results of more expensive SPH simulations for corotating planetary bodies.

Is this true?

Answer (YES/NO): YES